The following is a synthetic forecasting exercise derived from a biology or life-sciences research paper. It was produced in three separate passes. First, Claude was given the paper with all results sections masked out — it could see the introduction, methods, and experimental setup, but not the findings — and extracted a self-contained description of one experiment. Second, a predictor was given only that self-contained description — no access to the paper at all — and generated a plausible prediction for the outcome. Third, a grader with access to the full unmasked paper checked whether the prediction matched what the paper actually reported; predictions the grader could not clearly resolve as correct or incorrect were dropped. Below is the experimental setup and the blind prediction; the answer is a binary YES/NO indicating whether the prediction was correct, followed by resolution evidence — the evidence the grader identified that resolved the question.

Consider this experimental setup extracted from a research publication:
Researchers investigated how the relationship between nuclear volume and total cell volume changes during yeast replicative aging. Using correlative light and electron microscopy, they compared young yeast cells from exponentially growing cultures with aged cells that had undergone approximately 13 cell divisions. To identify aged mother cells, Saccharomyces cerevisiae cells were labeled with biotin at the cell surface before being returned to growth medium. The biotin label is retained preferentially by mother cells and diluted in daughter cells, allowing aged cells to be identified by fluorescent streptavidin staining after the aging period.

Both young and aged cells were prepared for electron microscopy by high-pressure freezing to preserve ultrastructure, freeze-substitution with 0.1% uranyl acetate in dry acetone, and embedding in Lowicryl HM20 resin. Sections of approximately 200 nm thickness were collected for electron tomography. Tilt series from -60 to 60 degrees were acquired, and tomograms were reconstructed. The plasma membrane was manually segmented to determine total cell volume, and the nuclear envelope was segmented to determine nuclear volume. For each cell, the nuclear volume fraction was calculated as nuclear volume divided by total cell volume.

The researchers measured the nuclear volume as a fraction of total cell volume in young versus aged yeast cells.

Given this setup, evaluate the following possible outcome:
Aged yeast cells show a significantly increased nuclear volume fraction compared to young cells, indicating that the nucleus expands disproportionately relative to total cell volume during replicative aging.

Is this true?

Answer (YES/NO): NO